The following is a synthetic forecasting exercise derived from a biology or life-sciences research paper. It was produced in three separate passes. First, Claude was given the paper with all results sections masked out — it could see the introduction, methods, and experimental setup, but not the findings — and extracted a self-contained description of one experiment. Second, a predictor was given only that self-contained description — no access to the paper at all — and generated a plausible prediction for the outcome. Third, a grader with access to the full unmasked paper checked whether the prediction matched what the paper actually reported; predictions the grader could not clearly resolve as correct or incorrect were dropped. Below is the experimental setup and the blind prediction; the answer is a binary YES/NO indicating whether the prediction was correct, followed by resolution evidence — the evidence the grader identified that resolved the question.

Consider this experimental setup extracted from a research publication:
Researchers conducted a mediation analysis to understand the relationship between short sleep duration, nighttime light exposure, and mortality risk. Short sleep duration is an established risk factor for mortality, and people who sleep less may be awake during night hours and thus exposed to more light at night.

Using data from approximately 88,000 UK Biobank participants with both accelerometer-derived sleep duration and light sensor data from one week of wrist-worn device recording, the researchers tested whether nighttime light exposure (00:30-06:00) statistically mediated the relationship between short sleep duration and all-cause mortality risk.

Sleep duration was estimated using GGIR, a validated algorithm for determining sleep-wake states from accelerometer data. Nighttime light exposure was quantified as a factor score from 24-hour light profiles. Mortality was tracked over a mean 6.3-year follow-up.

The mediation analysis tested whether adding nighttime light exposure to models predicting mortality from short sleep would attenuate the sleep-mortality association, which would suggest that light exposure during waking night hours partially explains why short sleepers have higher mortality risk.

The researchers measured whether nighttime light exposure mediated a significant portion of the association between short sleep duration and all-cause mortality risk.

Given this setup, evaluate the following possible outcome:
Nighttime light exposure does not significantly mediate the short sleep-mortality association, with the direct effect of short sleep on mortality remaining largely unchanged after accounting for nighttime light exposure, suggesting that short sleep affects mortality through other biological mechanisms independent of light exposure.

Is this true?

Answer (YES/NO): NO